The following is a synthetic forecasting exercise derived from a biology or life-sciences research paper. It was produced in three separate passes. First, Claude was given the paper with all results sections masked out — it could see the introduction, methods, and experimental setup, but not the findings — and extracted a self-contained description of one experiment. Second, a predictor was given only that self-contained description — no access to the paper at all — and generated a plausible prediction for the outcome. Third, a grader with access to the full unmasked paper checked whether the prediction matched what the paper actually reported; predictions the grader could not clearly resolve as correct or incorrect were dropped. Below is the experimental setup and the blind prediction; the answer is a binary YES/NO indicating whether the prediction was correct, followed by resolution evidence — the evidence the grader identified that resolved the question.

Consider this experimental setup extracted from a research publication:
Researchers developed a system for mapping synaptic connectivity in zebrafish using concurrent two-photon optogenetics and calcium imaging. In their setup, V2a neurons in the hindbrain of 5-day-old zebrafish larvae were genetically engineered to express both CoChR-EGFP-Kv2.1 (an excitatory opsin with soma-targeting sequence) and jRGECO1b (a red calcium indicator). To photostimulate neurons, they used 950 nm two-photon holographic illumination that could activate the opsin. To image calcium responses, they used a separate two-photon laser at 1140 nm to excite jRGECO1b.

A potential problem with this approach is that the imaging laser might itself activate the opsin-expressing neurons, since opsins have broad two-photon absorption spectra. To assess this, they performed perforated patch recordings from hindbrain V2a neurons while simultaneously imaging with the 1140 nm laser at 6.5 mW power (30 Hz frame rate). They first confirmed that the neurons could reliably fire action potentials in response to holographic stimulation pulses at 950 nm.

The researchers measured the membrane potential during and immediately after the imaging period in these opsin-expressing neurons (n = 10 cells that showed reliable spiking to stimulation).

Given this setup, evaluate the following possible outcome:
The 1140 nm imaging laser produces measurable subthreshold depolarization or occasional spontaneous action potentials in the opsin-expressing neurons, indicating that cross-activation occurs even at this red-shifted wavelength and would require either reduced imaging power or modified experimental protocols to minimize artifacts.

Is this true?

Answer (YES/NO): NO